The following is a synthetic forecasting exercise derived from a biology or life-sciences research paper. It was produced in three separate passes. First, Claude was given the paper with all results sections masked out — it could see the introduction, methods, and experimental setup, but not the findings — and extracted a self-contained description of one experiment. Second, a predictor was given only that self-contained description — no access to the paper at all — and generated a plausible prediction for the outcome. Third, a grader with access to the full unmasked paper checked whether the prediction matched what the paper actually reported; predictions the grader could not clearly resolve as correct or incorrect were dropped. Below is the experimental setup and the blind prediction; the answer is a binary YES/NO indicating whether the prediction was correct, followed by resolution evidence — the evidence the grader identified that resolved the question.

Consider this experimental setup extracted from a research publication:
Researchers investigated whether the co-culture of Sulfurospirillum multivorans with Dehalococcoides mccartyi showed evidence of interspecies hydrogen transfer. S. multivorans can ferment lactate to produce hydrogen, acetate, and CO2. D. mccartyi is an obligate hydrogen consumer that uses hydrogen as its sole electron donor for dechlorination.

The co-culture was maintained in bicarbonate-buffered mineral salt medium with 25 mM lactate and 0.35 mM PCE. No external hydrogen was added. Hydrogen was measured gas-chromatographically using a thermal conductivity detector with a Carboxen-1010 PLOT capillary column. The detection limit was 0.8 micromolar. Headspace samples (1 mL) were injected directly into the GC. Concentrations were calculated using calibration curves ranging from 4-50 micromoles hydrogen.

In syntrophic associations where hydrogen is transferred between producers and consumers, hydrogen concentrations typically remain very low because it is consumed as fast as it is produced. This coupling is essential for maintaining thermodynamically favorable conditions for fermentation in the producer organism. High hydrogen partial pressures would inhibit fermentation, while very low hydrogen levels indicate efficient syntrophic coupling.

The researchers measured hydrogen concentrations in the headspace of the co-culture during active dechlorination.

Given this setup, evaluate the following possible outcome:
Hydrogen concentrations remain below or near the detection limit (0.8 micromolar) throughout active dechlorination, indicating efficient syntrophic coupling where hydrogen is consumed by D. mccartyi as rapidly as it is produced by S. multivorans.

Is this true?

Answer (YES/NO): YES